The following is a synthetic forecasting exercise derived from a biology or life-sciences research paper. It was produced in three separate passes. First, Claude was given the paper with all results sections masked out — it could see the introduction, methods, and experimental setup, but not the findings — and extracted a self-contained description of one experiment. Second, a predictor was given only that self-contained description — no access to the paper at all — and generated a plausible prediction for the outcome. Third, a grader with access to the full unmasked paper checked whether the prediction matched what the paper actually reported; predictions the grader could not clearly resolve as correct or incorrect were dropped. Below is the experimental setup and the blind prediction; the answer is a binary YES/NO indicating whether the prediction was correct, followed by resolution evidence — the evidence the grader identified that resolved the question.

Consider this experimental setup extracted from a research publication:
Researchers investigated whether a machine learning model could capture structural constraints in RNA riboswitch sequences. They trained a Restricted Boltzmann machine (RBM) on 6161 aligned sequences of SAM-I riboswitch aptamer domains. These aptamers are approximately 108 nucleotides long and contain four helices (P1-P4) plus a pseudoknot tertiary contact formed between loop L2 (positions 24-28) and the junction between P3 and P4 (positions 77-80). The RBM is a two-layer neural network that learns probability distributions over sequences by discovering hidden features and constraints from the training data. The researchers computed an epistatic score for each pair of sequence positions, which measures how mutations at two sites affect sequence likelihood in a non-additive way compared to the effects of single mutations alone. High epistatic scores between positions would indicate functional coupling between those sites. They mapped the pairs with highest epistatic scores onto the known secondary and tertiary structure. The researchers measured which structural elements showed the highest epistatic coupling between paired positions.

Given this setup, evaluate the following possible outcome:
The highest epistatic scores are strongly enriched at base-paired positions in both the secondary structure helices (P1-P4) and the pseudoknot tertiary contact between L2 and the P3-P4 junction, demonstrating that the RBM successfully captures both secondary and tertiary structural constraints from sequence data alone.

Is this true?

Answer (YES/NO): YES